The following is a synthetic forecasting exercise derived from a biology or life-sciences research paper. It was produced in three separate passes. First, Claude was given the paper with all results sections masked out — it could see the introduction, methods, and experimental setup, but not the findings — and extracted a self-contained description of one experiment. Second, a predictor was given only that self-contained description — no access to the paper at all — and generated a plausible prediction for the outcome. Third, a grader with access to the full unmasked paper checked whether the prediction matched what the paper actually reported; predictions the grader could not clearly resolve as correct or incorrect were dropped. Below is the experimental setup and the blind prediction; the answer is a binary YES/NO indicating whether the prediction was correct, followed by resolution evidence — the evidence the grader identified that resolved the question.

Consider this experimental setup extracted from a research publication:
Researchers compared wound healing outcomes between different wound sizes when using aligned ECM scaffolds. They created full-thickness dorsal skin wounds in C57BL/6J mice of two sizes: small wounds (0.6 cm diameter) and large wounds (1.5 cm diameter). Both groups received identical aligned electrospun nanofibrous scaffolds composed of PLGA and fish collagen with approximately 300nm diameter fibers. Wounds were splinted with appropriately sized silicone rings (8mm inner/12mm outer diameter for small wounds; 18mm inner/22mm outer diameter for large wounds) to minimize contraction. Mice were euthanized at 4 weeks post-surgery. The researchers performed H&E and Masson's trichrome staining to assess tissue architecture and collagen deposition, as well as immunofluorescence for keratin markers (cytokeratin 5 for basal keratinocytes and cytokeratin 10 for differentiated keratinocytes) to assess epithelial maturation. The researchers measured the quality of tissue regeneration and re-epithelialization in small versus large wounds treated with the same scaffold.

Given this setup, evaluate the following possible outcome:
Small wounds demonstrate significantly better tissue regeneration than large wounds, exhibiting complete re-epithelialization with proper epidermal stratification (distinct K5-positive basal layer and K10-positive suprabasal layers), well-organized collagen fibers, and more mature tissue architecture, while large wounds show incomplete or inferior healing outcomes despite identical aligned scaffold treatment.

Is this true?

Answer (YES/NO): NO